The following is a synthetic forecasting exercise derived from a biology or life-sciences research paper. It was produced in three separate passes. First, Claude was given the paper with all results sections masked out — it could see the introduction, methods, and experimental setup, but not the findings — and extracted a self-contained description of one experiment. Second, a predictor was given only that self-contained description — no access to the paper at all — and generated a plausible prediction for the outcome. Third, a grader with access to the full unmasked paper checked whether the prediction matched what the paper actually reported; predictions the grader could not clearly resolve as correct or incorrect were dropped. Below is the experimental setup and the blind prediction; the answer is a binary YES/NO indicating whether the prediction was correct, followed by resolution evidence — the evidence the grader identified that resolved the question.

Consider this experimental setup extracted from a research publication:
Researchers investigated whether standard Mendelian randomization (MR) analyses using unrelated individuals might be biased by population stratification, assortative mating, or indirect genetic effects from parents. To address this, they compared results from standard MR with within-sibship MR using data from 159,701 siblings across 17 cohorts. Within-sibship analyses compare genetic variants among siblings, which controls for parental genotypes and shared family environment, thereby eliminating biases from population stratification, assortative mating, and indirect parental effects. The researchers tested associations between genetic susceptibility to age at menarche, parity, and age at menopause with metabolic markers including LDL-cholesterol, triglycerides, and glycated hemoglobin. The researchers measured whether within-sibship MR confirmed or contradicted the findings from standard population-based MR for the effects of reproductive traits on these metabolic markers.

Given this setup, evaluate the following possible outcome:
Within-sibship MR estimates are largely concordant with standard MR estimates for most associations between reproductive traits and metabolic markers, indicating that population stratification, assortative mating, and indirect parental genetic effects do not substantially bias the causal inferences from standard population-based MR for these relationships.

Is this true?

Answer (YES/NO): YES